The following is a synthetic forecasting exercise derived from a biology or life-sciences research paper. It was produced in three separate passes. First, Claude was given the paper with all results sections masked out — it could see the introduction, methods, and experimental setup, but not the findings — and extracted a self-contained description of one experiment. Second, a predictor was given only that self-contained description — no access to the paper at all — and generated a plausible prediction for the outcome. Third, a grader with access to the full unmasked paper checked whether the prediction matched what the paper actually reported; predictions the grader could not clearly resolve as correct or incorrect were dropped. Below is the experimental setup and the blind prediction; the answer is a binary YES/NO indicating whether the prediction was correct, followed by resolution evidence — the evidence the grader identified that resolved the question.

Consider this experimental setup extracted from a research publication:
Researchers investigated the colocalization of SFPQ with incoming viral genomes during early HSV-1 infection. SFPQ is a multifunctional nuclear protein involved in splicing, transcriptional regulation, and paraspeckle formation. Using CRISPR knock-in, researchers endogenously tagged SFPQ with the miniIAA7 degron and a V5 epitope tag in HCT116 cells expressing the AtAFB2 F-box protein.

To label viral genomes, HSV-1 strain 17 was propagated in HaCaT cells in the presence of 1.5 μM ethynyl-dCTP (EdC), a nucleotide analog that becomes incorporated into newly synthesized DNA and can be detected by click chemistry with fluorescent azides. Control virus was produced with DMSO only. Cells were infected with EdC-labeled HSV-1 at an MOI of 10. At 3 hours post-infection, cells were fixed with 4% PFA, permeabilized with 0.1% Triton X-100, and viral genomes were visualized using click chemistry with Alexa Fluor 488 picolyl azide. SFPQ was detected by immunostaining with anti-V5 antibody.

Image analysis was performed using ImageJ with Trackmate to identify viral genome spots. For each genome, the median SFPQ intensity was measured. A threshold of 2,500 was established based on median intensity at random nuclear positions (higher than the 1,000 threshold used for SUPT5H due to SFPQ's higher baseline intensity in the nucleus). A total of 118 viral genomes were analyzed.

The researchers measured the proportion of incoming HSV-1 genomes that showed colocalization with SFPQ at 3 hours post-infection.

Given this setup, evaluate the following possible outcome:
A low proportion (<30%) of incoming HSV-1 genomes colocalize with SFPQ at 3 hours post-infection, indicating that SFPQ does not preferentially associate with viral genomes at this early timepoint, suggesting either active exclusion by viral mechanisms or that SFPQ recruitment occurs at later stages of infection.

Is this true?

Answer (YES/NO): YES